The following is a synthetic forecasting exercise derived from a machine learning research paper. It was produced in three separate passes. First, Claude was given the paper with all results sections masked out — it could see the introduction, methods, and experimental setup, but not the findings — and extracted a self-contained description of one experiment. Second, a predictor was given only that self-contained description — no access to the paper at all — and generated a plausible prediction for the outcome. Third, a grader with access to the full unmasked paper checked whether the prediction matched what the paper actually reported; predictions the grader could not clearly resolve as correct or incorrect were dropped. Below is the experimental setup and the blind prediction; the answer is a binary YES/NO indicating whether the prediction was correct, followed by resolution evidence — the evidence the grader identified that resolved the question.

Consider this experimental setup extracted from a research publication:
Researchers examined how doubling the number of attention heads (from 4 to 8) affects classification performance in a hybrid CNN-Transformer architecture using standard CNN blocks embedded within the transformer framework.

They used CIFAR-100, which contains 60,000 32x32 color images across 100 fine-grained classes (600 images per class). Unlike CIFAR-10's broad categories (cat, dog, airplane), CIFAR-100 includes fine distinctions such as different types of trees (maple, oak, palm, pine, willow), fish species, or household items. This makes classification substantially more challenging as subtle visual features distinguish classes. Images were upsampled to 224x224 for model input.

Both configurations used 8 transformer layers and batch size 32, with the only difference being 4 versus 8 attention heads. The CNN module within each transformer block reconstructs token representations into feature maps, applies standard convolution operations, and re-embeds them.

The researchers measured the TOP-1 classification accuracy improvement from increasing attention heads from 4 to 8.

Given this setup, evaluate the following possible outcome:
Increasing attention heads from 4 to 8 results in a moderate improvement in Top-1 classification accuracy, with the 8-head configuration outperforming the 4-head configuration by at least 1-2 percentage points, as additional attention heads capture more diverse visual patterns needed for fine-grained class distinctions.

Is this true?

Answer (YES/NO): YES